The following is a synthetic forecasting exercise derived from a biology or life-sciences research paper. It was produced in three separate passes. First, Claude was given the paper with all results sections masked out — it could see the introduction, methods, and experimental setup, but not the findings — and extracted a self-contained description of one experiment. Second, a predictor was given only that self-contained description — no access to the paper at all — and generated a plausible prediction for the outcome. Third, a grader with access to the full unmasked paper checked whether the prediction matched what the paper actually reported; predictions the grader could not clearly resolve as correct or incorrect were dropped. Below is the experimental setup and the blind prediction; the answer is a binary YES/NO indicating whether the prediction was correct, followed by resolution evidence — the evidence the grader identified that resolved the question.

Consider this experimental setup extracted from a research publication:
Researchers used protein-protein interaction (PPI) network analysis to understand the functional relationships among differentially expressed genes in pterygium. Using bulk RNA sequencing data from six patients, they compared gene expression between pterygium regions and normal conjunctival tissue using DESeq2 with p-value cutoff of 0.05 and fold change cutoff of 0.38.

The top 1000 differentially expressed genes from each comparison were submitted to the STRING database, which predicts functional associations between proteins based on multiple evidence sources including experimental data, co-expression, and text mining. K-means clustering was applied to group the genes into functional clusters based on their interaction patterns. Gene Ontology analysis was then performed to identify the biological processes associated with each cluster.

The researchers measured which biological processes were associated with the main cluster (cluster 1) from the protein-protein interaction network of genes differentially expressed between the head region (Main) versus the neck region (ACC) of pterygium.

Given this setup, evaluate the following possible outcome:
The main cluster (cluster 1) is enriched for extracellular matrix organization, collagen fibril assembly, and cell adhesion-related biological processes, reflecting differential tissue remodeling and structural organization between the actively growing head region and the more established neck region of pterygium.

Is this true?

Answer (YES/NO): YES